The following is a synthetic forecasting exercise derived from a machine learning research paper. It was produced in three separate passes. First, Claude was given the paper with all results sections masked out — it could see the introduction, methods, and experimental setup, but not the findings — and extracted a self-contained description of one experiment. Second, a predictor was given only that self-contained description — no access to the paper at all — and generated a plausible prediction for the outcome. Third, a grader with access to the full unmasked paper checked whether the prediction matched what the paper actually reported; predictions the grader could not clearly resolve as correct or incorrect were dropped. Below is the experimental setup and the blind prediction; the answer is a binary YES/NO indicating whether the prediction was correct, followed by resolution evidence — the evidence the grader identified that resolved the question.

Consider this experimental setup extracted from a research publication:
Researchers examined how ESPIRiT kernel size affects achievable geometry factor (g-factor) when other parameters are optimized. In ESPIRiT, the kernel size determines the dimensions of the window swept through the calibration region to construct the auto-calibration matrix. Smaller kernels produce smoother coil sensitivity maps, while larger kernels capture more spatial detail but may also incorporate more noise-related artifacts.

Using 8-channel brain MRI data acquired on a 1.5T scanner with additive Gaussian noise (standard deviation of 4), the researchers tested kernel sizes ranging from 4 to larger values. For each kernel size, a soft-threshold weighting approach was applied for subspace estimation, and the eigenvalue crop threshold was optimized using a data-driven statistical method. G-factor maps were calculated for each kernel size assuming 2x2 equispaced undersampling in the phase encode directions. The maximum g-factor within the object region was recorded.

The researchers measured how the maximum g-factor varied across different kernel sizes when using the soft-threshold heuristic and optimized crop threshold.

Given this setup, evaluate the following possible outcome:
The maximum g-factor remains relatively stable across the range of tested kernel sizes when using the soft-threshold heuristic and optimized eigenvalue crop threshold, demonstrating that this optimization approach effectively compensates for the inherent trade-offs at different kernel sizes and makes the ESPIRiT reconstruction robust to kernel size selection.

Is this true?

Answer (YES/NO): YES